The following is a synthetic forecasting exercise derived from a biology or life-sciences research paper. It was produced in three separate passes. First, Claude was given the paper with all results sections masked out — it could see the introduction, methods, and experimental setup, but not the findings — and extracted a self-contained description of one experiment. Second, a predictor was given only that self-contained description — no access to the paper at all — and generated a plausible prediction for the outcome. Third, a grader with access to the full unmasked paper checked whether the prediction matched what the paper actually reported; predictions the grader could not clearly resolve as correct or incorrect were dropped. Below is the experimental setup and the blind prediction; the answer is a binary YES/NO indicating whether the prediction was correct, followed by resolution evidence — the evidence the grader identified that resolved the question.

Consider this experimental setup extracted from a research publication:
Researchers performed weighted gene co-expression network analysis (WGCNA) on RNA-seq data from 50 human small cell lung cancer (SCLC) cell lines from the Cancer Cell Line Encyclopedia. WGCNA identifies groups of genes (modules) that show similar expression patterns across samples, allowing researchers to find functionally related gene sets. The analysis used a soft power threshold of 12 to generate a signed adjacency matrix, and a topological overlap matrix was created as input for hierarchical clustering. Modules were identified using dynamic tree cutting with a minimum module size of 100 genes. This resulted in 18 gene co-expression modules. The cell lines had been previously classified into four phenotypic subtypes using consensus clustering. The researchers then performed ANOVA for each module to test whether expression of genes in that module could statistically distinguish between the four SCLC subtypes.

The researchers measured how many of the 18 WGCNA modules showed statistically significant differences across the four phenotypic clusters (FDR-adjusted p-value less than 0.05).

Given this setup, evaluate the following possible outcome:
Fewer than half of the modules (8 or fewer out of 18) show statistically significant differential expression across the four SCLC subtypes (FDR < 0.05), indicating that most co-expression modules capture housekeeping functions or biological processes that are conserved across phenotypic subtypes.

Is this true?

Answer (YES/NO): NO